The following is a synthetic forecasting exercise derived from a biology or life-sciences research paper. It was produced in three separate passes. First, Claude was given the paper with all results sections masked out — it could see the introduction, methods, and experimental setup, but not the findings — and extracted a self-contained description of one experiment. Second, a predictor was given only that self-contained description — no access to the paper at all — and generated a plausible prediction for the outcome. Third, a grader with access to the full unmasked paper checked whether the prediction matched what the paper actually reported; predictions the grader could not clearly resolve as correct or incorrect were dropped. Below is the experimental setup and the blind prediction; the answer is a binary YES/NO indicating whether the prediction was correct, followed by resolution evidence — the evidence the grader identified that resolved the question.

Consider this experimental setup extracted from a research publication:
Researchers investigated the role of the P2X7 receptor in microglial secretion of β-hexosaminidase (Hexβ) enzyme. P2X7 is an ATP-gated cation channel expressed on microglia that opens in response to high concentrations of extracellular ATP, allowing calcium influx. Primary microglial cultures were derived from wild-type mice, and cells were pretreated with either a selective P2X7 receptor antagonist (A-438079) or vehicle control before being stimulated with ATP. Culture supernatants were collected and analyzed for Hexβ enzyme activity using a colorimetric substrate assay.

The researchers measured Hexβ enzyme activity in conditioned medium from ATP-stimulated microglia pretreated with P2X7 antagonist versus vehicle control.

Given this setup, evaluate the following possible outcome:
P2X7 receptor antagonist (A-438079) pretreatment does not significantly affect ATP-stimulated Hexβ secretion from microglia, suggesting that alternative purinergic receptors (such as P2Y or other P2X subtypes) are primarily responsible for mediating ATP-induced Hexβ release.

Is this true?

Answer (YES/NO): NO